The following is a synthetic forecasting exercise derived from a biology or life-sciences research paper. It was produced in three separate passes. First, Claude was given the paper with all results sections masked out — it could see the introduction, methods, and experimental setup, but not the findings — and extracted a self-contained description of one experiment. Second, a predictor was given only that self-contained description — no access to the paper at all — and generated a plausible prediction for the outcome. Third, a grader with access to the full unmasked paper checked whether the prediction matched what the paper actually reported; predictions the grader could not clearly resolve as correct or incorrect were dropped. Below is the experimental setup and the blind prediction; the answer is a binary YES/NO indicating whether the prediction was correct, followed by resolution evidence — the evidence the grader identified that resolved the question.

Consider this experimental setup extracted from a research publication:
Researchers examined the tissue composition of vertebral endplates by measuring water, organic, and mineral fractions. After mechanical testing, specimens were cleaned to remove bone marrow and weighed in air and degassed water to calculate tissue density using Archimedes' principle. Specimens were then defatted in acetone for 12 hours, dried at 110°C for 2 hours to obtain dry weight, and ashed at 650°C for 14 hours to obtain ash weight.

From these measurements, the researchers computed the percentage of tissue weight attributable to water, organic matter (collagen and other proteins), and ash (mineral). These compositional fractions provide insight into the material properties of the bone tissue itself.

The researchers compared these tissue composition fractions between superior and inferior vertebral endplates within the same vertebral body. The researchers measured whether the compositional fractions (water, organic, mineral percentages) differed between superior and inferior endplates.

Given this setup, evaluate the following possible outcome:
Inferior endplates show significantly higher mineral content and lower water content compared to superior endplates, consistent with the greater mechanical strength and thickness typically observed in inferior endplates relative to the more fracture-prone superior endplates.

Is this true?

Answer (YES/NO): NO